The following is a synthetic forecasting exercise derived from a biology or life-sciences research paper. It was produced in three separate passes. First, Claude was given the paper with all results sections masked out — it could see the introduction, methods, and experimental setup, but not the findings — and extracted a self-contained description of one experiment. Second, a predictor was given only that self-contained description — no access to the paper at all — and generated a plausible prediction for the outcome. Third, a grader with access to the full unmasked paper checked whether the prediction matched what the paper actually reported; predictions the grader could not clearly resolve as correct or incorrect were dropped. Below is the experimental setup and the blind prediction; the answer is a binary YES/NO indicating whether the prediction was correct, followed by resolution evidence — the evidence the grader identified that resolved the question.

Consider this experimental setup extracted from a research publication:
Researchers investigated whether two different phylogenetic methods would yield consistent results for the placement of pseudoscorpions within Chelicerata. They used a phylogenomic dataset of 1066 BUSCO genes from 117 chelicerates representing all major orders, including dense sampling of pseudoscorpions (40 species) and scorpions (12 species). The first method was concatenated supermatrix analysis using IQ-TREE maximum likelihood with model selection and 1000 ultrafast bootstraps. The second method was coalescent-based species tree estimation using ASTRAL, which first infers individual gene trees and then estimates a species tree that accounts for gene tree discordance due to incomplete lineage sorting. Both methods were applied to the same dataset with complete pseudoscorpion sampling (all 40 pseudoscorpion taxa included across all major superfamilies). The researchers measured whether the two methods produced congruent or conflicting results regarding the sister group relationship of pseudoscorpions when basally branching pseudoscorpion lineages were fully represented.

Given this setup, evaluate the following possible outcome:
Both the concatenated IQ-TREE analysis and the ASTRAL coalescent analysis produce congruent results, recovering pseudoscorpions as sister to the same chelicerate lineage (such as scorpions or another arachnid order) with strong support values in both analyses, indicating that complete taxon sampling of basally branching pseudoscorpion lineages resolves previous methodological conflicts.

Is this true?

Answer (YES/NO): YES